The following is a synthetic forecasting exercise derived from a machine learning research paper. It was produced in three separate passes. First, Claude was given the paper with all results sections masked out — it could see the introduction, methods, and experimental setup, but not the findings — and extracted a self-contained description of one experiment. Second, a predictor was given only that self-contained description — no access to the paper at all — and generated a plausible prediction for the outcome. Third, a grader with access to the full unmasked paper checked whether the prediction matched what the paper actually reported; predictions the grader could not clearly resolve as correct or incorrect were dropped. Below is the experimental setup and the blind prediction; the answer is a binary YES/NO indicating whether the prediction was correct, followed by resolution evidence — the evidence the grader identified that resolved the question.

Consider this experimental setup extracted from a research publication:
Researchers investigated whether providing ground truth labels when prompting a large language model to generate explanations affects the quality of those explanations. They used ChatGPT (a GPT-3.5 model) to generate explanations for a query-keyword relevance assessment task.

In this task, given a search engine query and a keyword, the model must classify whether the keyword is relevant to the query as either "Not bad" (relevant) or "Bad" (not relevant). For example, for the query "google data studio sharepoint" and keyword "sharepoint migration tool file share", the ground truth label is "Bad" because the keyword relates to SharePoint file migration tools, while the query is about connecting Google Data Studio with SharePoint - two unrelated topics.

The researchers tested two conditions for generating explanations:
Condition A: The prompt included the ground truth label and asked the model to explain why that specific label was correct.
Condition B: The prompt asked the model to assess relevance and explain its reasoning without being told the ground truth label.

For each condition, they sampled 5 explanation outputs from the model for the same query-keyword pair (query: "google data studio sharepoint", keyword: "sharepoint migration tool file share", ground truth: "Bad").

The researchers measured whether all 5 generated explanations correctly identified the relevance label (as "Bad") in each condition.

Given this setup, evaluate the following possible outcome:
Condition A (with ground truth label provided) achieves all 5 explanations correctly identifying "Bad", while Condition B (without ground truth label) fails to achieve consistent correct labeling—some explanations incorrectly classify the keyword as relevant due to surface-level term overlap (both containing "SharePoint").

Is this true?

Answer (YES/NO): YES